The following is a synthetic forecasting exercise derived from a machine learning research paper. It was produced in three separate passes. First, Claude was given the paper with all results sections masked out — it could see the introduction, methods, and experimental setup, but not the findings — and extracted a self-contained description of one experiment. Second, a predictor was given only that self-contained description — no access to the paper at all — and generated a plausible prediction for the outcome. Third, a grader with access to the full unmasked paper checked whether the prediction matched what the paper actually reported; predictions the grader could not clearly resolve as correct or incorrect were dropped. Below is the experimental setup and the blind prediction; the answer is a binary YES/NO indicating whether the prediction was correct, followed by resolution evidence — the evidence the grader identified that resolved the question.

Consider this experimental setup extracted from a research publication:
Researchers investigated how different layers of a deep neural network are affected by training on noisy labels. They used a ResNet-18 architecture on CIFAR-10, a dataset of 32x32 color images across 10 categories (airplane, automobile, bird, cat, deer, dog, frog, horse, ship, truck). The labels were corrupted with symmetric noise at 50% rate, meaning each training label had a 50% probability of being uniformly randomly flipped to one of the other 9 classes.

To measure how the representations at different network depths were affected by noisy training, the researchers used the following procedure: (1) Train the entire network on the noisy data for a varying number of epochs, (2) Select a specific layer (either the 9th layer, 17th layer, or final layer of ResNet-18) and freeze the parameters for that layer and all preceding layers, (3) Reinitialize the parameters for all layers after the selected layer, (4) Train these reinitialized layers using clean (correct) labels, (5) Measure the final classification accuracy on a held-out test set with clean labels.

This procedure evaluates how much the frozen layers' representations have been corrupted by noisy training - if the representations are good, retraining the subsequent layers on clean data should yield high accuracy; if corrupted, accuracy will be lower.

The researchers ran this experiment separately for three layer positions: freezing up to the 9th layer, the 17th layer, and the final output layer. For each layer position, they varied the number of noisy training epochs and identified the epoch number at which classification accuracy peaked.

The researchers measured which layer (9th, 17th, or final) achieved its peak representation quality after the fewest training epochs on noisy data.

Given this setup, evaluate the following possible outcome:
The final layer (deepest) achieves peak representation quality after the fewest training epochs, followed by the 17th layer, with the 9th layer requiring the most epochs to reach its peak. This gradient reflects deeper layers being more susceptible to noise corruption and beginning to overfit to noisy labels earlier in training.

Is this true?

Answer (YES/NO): YES